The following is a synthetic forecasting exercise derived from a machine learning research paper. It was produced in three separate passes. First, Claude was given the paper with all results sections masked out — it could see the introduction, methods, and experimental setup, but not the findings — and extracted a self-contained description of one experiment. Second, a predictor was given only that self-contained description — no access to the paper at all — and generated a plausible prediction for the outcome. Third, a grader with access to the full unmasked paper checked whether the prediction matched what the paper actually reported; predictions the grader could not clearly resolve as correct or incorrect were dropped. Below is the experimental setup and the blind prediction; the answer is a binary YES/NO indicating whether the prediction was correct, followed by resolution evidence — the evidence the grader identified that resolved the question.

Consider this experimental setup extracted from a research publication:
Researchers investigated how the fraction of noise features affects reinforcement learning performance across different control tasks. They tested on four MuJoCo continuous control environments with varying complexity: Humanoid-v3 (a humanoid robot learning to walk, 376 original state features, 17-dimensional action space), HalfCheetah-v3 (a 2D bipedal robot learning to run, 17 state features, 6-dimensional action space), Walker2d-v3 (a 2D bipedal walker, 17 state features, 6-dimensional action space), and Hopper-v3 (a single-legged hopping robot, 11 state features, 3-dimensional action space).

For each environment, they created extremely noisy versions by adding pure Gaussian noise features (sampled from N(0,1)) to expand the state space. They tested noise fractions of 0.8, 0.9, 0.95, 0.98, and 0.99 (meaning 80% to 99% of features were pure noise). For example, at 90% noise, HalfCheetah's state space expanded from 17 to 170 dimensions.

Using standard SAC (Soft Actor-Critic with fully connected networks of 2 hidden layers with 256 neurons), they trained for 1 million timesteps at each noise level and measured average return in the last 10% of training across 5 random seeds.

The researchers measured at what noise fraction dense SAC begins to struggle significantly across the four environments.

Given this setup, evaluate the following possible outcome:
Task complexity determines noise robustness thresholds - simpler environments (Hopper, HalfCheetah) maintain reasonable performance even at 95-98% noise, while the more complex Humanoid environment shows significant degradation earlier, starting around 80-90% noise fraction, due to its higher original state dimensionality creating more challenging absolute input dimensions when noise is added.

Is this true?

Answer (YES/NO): NO